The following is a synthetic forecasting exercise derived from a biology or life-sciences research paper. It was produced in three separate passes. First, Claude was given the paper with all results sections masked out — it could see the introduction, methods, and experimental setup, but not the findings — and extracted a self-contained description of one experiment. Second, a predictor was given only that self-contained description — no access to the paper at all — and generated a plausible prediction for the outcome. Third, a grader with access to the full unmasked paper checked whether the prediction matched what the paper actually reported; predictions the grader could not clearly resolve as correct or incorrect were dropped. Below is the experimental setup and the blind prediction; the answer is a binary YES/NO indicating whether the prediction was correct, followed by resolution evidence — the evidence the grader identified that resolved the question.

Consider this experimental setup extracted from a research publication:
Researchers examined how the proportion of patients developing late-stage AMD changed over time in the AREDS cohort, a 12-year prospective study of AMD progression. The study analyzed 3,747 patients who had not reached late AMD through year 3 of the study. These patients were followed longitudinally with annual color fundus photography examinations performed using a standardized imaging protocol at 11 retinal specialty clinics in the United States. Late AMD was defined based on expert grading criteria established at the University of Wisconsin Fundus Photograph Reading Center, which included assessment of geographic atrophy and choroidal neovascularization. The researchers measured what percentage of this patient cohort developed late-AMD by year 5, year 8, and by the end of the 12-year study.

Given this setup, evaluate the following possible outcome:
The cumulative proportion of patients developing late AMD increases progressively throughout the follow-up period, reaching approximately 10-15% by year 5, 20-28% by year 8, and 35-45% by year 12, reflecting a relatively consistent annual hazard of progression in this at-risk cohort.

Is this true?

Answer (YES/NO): NO